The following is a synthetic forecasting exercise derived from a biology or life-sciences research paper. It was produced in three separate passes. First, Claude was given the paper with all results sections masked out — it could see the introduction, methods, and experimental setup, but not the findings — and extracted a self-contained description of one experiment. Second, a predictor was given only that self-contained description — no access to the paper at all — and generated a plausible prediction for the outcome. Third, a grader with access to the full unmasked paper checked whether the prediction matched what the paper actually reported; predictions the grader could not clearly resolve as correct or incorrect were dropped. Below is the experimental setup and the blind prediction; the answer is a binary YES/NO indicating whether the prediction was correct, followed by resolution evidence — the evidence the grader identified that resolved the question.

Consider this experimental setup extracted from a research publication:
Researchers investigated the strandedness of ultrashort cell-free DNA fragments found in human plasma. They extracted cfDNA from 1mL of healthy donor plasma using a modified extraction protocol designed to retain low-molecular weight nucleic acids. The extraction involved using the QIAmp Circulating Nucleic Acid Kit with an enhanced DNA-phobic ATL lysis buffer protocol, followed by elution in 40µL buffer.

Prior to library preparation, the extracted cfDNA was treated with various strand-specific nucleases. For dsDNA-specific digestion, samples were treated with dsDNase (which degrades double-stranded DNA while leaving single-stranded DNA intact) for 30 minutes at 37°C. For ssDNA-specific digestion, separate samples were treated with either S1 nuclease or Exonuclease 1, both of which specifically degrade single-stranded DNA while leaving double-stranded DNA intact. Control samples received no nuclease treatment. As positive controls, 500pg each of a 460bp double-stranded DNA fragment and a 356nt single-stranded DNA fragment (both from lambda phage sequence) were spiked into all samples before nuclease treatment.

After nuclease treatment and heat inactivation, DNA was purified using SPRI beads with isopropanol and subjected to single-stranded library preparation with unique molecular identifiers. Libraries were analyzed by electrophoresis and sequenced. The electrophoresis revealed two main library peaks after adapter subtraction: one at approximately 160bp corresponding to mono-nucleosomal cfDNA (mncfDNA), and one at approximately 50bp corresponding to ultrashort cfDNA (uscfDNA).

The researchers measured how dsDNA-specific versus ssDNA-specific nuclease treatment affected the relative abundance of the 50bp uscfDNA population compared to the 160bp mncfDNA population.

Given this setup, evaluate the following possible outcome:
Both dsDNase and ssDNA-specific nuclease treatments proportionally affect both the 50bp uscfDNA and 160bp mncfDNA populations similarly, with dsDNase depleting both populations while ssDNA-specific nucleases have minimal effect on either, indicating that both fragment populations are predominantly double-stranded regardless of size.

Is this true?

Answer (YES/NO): NO